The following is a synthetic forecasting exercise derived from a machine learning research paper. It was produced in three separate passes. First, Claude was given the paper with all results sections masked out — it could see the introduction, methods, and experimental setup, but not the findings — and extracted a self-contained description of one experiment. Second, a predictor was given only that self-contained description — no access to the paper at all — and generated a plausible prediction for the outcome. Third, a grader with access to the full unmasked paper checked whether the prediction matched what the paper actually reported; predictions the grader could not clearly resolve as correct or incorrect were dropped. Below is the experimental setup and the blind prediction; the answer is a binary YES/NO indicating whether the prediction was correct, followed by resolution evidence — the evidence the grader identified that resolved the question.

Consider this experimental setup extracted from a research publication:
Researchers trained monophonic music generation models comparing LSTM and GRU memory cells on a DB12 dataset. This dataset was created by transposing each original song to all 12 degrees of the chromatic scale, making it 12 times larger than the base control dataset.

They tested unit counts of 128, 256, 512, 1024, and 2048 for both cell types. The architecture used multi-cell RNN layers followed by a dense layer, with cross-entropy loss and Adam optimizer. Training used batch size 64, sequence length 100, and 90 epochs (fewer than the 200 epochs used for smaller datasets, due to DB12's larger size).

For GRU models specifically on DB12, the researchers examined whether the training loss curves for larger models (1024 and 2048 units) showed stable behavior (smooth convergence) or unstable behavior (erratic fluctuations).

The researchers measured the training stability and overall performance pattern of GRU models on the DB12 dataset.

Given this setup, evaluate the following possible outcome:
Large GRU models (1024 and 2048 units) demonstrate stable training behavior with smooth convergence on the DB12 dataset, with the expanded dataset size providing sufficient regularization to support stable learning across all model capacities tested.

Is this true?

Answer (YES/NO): NO